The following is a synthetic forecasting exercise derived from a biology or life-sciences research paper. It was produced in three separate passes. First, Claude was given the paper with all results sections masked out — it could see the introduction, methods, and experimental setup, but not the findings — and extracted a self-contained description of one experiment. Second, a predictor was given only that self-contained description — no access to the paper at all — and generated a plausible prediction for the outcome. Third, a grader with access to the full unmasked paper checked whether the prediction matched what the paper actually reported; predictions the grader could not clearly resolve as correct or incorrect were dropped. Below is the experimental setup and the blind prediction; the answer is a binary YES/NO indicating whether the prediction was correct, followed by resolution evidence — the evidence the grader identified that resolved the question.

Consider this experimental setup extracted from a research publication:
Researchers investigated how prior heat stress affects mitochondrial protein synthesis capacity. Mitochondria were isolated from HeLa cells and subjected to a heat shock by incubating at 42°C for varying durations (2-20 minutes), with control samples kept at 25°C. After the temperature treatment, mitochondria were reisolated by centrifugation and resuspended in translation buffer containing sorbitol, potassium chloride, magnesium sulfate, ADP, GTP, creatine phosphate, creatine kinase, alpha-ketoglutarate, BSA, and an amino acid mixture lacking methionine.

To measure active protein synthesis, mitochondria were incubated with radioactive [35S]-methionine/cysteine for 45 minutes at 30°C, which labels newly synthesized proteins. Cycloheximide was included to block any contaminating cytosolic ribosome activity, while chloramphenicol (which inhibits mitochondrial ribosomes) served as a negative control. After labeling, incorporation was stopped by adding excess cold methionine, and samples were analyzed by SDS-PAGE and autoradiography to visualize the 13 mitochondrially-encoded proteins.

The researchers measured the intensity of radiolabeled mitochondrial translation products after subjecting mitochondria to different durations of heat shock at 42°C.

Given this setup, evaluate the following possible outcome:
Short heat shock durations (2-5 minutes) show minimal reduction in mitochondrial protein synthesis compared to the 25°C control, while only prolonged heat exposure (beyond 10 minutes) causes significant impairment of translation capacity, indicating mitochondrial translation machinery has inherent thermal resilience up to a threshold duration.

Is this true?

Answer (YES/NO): NO